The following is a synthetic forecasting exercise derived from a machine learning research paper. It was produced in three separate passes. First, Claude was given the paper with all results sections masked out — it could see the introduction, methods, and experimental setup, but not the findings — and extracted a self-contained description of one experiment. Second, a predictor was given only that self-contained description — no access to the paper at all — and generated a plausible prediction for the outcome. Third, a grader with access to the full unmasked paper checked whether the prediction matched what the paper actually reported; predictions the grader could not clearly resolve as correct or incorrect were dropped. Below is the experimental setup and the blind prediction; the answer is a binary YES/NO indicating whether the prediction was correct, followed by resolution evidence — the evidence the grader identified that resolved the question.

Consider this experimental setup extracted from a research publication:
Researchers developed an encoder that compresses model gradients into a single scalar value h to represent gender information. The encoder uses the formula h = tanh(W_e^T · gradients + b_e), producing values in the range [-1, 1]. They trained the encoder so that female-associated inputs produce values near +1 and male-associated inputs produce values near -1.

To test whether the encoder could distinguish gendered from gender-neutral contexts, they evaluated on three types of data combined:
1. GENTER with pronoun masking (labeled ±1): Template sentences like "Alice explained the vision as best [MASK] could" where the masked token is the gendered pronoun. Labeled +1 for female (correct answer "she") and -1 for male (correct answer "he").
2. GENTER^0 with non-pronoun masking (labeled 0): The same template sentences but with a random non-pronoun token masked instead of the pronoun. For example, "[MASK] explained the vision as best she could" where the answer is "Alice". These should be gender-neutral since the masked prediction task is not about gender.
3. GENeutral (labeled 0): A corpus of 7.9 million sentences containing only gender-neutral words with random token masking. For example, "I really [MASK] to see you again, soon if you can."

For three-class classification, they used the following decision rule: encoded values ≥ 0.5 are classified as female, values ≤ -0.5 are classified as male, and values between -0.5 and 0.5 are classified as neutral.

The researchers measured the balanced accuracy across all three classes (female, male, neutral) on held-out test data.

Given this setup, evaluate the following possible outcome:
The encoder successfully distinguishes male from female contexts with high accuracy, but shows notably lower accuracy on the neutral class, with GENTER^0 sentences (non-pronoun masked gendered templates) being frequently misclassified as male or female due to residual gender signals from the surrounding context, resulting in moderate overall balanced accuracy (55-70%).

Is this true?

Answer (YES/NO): NO